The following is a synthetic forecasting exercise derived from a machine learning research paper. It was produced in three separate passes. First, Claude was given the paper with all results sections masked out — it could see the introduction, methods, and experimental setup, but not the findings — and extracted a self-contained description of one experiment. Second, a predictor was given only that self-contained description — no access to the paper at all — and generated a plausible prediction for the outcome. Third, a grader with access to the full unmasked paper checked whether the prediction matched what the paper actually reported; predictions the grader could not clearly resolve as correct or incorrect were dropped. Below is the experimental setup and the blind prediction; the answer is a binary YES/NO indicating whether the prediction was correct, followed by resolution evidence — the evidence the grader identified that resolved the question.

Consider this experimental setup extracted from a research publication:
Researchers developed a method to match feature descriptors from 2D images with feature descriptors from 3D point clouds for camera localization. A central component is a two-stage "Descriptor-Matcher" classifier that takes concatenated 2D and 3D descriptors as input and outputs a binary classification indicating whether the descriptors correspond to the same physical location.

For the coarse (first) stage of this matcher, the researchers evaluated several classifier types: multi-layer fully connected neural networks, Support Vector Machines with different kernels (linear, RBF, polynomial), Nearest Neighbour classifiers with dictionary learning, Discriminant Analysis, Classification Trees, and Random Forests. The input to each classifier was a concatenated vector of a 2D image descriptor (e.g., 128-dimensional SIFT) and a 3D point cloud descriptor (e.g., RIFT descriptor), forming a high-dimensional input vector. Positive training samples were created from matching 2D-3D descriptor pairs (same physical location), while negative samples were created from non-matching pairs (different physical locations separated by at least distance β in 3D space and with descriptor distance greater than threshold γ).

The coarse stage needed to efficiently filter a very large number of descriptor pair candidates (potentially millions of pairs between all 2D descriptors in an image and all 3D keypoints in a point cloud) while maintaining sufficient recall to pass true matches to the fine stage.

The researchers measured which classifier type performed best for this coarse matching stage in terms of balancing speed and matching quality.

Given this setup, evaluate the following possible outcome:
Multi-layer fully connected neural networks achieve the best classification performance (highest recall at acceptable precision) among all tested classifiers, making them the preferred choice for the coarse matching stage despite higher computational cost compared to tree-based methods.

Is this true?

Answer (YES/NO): NO